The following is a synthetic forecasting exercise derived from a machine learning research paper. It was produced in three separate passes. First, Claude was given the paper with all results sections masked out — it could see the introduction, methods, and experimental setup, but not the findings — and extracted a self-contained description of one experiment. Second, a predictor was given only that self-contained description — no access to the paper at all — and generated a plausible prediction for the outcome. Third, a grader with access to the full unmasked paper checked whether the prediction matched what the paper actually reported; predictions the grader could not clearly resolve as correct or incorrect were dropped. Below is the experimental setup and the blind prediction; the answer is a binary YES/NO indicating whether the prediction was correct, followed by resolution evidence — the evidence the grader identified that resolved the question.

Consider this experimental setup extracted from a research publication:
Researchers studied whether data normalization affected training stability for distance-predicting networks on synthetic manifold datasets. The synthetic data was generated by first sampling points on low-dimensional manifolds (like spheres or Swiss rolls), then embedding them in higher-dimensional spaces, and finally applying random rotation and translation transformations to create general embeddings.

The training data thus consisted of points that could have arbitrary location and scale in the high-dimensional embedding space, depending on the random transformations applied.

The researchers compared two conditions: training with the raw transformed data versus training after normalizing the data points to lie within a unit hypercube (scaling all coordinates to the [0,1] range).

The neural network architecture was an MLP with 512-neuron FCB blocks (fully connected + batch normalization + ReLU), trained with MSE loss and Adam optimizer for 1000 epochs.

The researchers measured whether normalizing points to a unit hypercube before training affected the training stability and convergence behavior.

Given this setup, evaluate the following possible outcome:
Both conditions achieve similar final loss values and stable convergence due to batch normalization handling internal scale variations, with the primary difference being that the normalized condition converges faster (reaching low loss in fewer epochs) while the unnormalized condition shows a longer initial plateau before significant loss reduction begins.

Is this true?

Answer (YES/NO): NO